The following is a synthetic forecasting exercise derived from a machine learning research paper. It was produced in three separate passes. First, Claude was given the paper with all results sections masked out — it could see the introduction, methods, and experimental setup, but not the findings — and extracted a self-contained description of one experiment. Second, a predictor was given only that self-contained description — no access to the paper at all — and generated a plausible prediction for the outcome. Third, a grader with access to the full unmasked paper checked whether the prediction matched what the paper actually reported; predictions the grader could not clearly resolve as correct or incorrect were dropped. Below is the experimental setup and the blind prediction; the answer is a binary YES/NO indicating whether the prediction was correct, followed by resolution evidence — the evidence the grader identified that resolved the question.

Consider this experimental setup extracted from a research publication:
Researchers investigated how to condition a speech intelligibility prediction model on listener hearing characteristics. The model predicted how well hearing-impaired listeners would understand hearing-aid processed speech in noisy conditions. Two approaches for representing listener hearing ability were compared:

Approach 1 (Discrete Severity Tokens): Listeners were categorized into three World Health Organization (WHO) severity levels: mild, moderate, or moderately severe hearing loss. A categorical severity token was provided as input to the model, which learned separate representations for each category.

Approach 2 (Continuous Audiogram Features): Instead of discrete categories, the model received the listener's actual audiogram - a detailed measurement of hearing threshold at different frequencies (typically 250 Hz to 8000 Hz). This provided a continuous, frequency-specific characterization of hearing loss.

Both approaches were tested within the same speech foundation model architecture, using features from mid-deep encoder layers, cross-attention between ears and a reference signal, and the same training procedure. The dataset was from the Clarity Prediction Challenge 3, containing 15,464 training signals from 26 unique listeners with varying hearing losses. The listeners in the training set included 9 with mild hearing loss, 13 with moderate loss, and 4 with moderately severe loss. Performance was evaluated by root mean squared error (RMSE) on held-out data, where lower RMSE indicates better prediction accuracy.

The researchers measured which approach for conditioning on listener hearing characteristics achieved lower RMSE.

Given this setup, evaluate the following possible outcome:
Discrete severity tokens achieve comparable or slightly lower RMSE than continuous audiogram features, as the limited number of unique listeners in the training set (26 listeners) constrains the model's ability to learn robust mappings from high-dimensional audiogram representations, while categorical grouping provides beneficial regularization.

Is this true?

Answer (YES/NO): YES